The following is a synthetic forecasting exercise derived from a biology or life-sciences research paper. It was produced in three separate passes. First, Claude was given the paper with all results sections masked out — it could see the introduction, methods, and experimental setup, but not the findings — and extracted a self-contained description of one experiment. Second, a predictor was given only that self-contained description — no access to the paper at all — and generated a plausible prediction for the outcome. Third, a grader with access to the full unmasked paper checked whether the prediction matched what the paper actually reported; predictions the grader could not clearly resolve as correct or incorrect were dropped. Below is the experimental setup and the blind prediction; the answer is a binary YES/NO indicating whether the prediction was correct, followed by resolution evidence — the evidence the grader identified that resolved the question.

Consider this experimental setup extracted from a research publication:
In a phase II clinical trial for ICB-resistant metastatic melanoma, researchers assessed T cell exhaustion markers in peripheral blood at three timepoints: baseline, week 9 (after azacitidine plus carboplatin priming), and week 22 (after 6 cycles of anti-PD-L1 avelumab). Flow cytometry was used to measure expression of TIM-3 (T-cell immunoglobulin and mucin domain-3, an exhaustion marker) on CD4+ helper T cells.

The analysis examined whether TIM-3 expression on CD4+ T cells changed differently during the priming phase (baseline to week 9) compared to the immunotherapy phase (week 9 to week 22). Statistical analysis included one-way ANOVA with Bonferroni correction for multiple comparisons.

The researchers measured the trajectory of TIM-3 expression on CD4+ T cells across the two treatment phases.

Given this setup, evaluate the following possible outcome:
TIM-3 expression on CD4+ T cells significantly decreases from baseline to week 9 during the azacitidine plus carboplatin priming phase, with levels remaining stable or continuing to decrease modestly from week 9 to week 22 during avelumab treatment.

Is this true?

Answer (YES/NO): NO